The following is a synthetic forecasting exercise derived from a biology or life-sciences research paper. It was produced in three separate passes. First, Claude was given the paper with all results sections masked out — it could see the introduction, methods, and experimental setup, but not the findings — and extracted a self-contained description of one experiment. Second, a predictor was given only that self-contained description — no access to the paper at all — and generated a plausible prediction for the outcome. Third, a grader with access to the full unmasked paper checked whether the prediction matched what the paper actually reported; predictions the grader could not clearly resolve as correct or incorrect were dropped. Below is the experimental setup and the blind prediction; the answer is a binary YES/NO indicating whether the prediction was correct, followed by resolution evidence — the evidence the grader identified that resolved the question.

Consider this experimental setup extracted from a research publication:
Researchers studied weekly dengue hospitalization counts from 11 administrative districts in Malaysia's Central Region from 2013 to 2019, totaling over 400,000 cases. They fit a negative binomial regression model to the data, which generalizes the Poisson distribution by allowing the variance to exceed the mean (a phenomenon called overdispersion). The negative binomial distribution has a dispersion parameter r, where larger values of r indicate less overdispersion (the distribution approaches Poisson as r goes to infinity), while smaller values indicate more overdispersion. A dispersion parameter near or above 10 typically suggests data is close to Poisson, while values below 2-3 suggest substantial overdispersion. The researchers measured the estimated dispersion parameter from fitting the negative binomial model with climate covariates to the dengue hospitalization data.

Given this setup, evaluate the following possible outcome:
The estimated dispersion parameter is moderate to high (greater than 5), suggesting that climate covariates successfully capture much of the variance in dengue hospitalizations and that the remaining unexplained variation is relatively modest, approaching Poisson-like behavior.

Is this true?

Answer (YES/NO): NO